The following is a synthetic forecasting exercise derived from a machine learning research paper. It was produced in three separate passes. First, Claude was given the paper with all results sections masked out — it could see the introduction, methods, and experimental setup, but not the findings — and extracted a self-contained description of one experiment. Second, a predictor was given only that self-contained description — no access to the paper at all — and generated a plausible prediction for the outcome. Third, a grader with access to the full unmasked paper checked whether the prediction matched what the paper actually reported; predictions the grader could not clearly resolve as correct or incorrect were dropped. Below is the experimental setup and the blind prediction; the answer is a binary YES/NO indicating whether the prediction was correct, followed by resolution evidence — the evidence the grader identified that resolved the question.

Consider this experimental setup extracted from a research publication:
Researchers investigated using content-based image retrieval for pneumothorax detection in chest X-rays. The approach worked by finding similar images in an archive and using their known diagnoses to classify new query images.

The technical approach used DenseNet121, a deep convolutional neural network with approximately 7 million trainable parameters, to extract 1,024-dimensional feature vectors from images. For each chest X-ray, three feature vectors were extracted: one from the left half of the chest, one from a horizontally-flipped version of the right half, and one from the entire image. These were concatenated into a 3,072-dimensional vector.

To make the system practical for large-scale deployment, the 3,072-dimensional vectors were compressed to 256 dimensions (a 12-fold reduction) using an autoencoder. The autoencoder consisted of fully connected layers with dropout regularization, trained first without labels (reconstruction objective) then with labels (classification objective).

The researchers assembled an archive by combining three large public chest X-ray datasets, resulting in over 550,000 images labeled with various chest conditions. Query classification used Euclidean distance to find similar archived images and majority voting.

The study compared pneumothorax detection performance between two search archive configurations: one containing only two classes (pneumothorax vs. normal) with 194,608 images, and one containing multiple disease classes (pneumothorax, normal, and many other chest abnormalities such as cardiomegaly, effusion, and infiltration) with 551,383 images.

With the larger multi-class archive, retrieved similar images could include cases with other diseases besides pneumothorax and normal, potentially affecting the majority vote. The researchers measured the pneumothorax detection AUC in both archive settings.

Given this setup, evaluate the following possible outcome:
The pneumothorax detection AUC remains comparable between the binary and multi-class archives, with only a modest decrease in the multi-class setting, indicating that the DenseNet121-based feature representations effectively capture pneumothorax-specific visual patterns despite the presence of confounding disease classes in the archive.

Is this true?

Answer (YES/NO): NO